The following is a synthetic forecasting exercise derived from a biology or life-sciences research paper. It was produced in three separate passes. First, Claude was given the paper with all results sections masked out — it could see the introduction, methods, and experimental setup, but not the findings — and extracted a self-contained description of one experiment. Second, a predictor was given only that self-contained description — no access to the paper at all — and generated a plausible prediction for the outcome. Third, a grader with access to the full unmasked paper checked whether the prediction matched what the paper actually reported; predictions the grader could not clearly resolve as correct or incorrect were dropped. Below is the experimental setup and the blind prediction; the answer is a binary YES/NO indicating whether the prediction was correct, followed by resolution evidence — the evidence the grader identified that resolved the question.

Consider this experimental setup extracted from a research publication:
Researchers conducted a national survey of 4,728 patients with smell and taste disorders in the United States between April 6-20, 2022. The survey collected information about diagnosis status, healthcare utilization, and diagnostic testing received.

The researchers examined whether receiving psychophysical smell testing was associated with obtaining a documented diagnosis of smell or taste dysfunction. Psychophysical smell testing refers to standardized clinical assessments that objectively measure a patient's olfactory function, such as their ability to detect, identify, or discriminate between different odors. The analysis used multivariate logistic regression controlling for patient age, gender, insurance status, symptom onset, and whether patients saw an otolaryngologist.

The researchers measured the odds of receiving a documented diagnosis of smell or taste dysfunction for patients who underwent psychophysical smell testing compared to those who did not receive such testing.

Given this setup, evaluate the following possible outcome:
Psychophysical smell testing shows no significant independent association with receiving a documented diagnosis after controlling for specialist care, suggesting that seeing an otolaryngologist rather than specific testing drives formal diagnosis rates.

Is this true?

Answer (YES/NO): NO